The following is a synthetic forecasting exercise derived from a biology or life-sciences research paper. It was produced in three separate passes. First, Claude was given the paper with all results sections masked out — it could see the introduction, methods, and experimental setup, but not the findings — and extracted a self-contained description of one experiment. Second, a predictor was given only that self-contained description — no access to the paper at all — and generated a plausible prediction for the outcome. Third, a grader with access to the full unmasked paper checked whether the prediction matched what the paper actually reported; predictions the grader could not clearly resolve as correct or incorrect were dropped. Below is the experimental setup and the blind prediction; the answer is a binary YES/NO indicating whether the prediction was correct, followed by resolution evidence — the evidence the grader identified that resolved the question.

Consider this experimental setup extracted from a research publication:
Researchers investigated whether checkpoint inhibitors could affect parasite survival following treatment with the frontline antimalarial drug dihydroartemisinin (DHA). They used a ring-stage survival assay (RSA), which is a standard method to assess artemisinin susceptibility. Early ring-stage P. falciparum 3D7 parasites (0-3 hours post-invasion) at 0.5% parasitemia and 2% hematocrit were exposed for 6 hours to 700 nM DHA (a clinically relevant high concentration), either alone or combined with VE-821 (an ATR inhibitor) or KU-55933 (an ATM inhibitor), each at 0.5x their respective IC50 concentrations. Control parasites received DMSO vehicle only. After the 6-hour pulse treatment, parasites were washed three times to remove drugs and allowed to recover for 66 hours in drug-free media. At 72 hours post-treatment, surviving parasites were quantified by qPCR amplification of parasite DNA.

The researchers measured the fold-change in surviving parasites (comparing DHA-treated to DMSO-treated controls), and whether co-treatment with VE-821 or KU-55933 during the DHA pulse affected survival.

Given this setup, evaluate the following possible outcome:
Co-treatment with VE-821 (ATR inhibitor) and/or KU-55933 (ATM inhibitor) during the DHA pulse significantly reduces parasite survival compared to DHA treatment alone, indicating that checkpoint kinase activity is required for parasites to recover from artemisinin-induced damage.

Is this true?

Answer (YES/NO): NO